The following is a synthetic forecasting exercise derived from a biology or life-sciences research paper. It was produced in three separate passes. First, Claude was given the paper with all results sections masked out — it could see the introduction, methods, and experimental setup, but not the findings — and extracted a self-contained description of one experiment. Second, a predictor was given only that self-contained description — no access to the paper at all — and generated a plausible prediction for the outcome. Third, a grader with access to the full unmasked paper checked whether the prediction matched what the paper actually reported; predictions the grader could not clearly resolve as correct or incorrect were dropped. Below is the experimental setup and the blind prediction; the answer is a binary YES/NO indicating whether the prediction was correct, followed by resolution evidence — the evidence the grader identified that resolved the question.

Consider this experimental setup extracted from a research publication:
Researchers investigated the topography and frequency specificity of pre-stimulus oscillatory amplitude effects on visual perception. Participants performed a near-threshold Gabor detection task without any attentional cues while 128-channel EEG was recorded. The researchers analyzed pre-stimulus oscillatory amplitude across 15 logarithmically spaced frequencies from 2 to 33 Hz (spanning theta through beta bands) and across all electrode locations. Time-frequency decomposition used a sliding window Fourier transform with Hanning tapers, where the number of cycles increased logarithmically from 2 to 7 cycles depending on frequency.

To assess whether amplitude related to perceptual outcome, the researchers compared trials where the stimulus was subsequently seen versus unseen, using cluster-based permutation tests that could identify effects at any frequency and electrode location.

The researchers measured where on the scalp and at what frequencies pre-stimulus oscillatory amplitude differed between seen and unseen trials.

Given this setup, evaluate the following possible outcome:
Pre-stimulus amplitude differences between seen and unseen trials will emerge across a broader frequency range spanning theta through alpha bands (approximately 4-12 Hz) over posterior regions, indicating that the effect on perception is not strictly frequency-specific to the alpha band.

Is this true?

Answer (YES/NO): NO